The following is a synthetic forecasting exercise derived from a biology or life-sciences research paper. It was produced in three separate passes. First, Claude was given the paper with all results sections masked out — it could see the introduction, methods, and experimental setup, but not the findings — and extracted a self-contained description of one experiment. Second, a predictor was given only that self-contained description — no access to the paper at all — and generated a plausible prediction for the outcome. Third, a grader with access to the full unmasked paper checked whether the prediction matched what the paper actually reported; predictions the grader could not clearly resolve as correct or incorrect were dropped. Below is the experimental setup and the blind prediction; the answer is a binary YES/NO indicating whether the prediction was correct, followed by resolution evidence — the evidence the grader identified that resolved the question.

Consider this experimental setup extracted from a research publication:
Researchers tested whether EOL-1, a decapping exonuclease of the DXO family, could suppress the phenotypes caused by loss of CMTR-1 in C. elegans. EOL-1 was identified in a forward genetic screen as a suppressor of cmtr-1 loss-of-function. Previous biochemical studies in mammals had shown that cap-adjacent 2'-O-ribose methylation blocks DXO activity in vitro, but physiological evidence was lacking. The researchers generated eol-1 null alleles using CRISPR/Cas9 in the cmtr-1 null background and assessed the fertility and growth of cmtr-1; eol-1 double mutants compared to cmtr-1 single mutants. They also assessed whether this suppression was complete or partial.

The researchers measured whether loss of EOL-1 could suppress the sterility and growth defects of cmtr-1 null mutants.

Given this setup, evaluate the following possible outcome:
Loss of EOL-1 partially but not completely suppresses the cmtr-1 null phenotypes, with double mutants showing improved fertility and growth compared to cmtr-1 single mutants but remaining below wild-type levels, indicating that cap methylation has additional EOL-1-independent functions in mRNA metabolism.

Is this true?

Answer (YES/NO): NO